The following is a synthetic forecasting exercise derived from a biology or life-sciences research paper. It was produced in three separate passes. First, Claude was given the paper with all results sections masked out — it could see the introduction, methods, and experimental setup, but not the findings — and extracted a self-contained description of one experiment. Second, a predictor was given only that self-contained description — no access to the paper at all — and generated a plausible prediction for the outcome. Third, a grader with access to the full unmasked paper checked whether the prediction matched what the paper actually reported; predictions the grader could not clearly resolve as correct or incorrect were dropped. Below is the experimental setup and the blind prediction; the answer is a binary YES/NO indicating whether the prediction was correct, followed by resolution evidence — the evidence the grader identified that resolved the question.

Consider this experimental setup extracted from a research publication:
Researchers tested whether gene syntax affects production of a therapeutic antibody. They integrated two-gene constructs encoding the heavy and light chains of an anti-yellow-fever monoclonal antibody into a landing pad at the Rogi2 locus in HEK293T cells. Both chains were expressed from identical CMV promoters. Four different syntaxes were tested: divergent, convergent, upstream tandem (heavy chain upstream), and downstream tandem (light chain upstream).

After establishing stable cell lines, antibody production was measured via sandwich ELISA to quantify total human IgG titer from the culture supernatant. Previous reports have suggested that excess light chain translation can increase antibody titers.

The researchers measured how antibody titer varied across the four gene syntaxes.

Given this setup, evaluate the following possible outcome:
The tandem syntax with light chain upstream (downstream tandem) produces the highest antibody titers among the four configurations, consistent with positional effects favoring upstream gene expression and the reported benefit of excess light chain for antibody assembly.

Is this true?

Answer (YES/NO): NO